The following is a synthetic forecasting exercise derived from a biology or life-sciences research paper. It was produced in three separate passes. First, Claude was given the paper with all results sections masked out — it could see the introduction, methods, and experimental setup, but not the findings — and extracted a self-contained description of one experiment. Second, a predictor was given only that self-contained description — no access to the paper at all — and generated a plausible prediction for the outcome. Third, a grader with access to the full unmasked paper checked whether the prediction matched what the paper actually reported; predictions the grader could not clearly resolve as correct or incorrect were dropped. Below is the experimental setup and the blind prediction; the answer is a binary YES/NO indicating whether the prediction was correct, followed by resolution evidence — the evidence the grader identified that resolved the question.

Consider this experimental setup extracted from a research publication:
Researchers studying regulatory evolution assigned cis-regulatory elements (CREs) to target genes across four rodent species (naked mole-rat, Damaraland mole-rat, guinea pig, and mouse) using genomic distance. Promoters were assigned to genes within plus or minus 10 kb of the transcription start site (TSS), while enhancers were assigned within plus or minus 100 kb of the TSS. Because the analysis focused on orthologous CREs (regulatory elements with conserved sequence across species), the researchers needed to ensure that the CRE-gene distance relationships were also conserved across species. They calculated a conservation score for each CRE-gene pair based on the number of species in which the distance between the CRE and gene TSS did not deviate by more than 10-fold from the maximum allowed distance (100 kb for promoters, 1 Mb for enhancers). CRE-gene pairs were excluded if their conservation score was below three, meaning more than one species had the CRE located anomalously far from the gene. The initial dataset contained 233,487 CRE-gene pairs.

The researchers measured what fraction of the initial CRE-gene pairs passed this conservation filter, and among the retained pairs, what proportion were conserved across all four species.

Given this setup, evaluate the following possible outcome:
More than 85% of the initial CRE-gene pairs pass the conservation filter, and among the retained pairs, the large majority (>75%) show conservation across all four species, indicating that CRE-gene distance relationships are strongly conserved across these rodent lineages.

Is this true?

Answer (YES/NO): YES